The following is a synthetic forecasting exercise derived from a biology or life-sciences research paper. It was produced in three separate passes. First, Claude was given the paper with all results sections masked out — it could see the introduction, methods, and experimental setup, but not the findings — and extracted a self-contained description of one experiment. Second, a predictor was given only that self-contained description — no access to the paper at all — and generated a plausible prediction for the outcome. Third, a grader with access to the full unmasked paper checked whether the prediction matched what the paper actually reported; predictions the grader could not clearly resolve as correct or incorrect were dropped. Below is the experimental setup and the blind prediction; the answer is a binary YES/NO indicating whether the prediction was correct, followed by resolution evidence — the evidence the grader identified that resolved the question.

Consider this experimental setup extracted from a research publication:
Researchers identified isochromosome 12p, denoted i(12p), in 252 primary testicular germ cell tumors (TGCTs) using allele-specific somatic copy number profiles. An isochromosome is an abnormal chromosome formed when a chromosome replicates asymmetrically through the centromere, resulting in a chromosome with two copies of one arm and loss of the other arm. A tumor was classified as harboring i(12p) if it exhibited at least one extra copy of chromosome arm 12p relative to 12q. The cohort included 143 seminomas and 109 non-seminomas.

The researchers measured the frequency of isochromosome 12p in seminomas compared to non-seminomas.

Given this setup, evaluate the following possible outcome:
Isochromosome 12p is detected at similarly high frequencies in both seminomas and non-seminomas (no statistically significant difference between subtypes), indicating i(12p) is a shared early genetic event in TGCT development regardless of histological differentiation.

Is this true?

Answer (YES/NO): NO